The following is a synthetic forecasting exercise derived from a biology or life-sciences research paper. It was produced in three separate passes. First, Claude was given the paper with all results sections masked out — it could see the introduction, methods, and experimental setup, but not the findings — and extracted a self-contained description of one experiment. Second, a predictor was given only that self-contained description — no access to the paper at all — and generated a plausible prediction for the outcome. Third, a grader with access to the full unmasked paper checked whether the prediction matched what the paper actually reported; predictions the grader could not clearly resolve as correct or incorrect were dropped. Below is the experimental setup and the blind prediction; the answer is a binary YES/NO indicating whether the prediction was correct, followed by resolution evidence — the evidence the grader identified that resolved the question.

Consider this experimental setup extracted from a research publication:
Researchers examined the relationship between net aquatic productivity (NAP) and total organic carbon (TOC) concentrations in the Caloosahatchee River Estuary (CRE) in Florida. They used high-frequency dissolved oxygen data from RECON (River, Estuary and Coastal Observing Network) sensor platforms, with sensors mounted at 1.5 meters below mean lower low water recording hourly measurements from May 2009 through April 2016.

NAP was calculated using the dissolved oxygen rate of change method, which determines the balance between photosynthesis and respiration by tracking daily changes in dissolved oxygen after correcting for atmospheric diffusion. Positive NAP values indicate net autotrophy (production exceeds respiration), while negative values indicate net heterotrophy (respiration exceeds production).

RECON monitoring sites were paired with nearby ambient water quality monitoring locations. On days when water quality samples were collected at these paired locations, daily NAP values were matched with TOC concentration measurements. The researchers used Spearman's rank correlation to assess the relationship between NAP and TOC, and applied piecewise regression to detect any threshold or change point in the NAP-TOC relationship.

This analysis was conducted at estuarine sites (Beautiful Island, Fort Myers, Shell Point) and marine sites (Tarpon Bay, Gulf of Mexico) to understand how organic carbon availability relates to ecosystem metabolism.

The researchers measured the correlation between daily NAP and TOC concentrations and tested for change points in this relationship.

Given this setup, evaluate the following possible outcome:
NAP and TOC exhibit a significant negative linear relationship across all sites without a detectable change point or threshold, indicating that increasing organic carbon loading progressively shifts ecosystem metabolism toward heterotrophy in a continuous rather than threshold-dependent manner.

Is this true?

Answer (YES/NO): NO